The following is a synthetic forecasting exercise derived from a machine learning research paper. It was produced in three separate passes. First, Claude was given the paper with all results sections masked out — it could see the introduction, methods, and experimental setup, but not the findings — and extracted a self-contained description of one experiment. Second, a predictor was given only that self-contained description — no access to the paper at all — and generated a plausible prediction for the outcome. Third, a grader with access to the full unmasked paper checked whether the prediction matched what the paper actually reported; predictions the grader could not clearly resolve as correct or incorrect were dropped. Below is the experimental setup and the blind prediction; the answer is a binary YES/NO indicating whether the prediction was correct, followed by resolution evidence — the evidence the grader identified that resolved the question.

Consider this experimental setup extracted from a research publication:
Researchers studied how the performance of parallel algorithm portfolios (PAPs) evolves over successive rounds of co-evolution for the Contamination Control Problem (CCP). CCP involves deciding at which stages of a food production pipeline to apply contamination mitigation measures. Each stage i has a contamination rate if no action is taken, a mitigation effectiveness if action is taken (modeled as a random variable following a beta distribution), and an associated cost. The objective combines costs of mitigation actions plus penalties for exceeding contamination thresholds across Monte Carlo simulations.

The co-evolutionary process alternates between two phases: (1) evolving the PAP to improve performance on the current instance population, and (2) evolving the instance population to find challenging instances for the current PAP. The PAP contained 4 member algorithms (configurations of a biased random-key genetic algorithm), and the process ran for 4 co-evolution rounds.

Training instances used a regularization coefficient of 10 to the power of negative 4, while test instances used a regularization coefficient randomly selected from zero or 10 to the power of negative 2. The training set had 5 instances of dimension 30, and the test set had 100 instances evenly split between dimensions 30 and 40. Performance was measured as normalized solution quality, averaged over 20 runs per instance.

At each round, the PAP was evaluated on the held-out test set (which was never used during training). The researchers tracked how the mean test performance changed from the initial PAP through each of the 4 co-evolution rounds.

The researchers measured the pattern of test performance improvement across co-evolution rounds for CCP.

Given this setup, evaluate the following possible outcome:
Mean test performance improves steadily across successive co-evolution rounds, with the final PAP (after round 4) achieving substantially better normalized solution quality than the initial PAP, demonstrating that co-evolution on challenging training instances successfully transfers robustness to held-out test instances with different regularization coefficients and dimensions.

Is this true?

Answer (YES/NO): NO